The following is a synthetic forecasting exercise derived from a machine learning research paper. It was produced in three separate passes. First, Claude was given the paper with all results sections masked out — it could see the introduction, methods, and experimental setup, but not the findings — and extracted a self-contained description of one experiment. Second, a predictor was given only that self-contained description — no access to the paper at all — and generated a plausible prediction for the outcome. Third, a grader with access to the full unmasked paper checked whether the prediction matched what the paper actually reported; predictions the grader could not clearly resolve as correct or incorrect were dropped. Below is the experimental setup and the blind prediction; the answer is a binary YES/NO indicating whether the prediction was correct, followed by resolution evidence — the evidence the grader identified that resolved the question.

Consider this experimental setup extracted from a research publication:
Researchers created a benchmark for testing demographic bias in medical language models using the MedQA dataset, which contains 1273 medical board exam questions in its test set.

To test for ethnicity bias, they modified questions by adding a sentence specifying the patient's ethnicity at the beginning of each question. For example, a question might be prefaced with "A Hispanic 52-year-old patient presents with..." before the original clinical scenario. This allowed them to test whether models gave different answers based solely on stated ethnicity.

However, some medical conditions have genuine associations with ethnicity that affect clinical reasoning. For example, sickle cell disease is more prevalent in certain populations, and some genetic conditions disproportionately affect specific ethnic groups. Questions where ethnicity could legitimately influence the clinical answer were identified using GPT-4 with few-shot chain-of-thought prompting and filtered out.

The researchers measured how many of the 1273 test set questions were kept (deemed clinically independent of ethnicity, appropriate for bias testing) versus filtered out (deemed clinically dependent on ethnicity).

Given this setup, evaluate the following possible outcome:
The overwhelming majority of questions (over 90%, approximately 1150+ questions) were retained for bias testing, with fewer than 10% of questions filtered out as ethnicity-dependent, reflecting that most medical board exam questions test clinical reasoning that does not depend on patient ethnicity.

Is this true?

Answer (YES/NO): NO